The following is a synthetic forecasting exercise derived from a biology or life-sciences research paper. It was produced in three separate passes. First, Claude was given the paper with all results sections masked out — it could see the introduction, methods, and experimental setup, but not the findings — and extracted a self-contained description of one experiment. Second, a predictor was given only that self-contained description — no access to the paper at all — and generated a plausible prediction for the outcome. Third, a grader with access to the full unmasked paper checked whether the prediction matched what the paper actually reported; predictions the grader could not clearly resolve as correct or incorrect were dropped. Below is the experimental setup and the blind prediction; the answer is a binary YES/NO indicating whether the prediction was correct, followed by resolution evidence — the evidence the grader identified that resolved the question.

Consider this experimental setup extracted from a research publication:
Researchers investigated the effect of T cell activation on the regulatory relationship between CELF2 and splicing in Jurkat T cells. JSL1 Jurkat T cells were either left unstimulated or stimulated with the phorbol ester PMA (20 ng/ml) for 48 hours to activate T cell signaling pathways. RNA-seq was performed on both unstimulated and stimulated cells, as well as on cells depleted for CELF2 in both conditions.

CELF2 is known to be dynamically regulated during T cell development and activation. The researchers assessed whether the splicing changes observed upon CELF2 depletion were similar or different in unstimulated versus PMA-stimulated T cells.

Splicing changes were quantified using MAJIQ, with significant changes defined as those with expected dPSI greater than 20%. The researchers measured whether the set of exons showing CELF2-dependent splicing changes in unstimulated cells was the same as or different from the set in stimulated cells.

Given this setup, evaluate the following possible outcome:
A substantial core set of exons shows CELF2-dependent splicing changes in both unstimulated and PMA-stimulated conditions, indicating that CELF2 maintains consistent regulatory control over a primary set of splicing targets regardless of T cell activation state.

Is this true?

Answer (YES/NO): YES